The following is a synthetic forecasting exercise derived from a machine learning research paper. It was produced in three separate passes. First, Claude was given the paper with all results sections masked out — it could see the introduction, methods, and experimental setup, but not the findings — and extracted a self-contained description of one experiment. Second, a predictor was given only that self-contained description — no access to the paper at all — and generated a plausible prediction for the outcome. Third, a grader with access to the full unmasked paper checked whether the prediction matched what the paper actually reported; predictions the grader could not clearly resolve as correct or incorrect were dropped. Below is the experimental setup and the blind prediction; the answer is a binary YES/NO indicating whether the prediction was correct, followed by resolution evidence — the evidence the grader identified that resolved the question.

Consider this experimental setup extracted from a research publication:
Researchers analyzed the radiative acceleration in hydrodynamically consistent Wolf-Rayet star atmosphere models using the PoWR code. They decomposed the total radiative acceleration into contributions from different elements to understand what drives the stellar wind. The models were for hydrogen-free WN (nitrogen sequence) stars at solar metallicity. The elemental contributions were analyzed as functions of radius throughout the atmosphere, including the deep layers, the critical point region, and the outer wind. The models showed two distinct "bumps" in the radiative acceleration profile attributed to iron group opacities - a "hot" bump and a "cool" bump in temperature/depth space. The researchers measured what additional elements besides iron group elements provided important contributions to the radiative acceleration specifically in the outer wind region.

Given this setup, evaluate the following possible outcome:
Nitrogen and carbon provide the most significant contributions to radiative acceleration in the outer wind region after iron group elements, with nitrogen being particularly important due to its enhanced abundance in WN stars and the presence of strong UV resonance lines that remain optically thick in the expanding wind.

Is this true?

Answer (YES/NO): NO